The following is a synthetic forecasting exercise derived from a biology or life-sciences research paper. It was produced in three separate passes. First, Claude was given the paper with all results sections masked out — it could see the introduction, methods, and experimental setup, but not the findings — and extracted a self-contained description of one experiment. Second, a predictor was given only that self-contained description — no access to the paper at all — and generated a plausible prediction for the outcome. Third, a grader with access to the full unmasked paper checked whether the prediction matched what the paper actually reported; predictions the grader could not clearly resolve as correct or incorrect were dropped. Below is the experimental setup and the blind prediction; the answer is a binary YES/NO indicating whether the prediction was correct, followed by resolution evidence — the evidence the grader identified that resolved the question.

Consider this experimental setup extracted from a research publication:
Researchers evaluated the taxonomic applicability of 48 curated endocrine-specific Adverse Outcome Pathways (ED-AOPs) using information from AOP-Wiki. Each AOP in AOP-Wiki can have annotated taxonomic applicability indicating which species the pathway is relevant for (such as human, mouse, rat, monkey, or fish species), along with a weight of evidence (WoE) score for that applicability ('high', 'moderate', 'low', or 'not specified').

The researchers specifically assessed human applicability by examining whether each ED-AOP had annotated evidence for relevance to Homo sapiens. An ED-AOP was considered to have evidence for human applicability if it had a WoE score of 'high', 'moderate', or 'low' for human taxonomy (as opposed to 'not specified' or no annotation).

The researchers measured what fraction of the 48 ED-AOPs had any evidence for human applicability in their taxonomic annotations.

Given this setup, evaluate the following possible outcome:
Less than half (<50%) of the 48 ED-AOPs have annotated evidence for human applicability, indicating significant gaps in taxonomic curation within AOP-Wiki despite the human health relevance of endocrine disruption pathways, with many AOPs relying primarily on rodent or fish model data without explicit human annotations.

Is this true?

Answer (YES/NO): YES